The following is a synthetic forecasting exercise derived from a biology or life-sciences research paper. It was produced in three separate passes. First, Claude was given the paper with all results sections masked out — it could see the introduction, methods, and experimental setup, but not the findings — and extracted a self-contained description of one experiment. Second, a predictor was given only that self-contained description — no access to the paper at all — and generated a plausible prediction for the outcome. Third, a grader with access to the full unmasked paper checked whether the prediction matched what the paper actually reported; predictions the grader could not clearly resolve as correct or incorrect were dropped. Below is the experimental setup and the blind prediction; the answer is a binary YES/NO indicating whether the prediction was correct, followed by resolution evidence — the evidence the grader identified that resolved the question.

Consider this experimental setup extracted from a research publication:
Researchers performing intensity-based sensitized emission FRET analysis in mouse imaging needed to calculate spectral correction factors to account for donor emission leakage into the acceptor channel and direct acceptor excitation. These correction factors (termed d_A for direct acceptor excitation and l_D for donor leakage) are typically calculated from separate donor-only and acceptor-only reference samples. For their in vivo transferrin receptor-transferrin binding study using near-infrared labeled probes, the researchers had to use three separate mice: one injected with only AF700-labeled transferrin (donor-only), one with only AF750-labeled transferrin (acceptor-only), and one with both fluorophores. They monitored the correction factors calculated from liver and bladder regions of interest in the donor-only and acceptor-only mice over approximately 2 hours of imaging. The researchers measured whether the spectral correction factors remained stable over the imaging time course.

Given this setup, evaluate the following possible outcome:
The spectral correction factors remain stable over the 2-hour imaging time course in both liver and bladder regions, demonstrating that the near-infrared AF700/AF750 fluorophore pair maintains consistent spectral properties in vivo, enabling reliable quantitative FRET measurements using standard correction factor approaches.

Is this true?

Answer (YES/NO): NO